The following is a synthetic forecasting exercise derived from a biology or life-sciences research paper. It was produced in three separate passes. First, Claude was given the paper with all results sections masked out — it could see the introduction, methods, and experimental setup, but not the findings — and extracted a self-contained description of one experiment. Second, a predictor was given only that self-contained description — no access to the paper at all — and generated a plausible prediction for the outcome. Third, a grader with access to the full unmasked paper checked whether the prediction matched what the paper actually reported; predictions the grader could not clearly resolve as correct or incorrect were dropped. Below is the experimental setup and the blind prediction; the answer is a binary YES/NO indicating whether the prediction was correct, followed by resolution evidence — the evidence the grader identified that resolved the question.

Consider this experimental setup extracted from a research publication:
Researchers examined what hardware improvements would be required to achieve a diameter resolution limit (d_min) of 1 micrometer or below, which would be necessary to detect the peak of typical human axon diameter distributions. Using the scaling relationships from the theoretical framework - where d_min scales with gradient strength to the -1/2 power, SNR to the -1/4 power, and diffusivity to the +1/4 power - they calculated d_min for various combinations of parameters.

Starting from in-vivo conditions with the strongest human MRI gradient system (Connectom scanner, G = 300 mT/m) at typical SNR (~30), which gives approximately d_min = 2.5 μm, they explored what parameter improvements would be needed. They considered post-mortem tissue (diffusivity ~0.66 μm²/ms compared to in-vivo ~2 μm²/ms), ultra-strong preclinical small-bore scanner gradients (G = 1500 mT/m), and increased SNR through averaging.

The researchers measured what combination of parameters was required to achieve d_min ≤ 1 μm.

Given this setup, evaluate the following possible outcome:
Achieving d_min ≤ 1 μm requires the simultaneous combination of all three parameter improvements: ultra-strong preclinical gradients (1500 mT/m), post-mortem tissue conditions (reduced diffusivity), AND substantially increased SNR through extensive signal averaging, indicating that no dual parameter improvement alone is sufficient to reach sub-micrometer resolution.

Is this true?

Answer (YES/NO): NO